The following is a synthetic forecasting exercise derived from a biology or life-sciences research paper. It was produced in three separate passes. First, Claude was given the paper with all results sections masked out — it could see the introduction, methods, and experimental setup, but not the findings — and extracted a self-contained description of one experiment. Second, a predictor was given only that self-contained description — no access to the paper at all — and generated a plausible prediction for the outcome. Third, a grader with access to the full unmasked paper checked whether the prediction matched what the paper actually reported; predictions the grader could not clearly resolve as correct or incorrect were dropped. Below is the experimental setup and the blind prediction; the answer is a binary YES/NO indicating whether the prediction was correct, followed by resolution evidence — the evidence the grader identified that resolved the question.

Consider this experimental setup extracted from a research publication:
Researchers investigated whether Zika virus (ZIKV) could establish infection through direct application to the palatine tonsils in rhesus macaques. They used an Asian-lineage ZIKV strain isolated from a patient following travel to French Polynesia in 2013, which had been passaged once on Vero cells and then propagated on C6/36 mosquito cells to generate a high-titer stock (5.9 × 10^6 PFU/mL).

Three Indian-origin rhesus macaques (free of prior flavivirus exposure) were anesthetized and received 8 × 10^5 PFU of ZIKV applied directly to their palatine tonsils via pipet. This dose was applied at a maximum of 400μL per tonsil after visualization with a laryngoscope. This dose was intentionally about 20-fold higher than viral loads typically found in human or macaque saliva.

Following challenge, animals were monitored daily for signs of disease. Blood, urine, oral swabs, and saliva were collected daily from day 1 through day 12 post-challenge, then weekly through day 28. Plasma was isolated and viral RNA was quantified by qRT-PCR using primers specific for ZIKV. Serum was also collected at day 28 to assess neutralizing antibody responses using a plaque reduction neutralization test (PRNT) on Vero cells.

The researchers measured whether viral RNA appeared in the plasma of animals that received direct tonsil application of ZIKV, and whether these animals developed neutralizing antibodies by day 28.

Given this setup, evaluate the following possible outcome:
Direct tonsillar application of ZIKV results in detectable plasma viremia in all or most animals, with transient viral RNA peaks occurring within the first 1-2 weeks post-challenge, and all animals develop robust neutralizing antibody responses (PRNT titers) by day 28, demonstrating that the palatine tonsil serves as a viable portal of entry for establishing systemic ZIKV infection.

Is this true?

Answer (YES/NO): YES